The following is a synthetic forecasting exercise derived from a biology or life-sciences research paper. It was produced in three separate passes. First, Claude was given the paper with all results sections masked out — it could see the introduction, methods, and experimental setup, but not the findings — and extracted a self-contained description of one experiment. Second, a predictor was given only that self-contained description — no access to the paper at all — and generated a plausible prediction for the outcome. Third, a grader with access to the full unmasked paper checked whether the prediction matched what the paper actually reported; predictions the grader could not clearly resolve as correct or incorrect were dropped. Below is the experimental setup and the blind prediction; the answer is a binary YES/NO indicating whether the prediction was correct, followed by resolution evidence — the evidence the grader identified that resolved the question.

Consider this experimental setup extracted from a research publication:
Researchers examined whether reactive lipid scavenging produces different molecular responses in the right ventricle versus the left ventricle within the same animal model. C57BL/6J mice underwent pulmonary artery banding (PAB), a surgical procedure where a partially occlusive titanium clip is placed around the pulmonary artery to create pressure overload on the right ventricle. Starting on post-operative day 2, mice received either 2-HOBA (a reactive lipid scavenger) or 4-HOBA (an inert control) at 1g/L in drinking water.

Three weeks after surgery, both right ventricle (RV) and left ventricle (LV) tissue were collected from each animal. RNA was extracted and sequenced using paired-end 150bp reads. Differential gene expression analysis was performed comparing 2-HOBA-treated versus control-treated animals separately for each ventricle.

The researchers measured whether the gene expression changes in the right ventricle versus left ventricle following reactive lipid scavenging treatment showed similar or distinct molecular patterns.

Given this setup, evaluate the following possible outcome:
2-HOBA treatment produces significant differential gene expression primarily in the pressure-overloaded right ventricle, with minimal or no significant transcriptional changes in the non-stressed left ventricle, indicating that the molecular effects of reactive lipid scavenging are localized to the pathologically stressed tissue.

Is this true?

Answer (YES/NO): NO